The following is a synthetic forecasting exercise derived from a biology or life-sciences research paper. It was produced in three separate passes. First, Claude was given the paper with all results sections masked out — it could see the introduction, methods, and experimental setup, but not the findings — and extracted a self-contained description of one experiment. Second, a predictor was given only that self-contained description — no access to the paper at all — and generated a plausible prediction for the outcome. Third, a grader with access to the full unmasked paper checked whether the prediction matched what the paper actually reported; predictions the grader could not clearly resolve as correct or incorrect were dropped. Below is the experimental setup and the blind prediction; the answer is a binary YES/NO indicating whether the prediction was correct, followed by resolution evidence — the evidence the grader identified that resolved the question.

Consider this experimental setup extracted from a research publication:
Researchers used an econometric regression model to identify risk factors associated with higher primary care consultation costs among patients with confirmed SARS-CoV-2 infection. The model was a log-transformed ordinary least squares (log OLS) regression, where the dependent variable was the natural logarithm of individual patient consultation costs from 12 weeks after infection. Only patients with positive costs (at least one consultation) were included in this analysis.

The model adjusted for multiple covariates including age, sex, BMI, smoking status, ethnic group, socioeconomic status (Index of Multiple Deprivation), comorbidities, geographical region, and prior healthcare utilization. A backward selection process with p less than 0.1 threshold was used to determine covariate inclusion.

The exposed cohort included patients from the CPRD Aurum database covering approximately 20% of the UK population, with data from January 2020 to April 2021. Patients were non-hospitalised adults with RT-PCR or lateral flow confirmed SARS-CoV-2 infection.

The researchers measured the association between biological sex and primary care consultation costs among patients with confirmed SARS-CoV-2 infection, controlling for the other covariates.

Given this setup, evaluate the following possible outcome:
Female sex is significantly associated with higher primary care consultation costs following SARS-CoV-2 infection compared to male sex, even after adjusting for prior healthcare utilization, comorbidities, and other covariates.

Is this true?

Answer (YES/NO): YES